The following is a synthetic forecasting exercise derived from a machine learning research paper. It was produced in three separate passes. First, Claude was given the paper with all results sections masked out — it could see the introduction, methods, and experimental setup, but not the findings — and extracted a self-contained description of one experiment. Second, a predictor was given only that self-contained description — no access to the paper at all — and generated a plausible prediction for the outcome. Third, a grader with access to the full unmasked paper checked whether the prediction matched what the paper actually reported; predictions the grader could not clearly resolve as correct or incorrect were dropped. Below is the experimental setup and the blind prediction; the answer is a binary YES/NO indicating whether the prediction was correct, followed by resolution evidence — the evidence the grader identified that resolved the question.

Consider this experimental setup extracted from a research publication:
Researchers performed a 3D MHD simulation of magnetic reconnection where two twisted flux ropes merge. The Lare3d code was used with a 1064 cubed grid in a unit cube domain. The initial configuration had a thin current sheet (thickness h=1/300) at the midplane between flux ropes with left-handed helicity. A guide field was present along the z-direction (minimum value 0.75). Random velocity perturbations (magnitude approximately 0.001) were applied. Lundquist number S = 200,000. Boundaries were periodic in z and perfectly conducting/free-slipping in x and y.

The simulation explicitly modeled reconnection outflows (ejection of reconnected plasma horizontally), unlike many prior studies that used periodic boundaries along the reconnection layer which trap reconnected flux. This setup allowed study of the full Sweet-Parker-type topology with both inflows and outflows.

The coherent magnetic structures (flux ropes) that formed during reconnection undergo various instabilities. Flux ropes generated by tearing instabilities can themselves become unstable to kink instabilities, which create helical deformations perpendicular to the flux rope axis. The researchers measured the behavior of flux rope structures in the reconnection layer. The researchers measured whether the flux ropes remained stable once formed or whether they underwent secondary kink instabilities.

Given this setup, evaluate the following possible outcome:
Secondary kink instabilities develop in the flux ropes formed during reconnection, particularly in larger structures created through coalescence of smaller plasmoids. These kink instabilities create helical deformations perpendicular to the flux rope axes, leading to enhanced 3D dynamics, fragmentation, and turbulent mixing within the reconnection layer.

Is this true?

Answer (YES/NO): YES